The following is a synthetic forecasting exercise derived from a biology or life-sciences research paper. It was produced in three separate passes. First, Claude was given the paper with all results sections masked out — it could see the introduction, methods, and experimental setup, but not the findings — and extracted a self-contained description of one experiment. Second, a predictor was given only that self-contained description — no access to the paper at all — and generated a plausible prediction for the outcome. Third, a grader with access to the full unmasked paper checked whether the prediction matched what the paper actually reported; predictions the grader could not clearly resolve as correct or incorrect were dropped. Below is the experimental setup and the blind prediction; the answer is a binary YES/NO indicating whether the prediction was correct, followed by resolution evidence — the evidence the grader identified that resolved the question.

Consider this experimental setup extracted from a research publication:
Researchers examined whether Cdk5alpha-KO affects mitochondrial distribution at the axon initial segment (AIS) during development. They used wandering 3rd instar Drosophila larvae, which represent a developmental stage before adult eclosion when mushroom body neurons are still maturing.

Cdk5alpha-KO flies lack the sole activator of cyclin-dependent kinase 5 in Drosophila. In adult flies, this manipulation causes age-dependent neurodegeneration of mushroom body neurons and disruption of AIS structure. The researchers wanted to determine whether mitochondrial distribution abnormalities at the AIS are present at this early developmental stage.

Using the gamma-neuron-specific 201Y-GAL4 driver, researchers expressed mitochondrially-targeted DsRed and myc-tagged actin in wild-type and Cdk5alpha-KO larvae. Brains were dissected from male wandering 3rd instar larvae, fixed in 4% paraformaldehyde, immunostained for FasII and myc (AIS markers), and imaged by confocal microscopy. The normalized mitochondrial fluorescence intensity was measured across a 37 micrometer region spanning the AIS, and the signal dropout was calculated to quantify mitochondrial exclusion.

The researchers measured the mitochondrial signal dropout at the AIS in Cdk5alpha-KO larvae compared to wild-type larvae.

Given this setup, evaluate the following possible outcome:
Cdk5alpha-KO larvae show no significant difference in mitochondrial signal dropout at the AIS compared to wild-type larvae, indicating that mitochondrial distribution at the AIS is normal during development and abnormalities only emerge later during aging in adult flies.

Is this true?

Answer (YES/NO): NO